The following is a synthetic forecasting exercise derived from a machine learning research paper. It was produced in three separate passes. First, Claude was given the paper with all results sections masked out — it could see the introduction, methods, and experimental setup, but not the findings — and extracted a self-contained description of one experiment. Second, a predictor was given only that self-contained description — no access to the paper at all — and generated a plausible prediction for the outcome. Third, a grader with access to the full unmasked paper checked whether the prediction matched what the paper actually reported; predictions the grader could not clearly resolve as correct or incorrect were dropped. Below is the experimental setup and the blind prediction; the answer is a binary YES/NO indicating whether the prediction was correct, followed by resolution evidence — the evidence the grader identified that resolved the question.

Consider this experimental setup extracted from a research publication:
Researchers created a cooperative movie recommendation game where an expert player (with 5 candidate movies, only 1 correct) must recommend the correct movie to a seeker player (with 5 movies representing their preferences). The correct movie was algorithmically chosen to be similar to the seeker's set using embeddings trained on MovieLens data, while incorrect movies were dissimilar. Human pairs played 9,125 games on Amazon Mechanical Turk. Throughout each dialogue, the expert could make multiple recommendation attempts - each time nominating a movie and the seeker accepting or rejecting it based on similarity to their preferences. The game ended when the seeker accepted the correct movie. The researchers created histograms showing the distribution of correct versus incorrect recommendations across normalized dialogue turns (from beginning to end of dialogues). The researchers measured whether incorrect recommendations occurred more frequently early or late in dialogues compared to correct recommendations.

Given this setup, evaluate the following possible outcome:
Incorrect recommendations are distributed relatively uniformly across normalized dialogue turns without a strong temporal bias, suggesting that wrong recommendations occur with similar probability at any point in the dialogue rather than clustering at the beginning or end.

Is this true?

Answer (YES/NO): NO